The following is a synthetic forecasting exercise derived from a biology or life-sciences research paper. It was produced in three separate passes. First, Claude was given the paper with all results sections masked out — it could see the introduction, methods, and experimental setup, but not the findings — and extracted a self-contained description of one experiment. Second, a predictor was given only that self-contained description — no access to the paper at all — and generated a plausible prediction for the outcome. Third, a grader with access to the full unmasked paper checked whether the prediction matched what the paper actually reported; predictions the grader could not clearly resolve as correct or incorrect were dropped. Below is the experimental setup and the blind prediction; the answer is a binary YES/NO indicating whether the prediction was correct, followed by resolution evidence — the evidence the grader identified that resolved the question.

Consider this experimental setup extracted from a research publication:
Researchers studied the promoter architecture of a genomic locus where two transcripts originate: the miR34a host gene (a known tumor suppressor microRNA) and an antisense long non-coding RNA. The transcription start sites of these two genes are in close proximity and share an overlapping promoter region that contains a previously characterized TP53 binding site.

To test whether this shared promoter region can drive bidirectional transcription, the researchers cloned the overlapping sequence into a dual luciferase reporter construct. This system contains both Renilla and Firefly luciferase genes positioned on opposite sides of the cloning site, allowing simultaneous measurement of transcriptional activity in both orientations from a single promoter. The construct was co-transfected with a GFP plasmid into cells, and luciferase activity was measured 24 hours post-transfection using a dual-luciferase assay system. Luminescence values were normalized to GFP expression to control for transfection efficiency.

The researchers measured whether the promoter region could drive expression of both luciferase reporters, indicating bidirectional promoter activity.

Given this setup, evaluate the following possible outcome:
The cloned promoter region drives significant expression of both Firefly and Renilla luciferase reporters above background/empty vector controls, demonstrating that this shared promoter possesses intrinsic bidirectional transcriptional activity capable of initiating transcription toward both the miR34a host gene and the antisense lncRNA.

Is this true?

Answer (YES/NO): YES